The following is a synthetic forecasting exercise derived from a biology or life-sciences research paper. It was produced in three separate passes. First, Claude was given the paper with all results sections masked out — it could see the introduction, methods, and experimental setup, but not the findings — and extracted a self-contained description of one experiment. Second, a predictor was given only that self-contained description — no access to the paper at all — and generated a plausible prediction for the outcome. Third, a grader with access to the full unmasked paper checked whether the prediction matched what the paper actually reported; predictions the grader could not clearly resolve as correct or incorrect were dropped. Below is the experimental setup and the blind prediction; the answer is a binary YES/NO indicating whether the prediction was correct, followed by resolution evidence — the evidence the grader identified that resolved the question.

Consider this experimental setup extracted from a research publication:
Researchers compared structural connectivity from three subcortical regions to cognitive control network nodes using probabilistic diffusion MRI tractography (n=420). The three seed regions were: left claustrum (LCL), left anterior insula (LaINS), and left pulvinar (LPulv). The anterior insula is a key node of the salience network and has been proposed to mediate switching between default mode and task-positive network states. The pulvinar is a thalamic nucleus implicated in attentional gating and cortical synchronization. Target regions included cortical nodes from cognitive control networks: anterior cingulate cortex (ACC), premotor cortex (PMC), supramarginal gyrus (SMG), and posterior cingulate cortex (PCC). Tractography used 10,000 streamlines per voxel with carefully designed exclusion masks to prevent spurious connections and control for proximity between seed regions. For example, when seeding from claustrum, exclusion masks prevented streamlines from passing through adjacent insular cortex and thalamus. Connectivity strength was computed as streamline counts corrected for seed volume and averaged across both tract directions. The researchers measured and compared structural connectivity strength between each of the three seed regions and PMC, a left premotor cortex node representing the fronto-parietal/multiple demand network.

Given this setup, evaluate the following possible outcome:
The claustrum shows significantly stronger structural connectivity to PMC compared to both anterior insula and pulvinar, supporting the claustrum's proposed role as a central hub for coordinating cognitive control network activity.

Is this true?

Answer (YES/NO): YES